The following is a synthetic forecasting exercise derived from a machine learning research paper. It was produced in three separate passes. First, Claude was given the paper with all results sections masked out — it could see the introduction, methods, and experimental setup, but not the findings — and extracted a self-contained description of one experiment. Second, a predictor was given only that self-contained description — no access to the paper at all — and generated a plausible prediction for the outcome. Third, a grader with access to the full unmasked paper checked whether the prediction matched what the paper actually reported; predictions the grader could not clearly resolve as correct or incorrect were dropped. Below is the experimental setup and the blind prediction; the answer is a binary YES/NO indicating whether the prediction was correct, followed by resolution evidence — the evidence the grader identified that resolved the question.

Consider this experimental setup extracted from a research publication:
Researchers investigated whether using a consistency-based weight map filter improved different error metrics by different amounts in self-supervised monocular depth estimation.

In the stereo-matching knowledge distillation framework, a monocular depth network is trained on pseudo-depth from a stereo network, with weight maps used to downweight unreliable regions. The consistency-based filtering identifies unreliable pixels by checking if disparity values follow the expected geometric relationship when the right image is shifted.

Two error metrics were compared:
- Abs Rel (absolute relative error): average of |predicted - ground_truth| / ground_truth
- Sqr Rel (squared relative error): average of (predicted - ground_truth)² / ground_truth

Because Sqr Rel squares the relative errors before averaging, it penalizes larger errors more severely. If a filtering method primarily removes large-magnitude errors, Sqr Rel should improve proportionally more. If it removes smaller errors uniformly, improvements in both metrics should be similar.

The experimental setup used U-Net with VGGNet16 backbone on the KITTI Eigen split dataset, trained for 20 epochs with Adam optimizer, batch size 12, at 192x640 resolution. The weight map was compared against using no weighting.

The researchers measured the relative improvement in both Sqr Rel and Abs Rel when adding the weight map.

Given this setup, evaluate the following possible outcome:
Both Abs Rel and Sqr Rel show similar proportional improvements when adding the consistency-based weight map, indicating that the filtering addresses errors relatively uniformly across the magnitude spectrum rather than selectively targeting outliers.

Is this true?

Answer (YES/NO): NO